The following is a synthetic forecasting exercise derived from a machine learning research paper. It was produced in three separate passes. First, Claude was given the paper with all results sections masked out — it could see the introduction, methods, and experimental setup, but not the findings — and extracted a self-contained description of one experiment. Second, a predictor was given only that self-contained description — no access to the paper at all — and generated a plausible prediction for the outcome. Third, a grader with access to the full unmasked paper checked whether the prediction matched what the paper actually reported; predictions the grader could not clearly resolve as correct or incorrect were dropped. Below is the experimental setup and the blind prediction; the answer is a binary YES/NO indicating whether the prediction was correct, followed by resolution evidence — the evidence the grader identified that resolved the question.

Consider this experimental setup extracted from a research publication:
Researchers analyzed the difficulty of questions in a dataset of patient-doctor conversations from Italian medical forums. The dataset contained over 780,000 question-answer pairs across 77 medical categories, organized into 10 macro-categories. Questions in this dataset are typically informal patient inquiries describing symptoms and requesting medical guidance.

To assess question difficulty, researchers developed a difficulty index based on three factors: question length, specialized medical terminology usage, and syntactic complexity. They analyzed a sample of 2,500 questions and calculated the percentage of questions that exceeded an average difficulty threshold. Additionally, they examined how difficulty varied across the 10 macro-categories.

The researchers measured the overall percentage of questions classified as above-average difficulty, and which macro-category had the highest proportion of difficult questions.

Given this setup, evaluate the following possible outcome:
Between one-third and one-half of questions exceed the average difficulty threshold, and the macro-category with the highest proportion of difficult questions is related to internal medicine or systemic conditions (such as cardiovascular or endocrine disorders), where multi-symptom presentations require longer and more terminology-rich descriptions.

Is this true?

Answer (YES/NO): NO